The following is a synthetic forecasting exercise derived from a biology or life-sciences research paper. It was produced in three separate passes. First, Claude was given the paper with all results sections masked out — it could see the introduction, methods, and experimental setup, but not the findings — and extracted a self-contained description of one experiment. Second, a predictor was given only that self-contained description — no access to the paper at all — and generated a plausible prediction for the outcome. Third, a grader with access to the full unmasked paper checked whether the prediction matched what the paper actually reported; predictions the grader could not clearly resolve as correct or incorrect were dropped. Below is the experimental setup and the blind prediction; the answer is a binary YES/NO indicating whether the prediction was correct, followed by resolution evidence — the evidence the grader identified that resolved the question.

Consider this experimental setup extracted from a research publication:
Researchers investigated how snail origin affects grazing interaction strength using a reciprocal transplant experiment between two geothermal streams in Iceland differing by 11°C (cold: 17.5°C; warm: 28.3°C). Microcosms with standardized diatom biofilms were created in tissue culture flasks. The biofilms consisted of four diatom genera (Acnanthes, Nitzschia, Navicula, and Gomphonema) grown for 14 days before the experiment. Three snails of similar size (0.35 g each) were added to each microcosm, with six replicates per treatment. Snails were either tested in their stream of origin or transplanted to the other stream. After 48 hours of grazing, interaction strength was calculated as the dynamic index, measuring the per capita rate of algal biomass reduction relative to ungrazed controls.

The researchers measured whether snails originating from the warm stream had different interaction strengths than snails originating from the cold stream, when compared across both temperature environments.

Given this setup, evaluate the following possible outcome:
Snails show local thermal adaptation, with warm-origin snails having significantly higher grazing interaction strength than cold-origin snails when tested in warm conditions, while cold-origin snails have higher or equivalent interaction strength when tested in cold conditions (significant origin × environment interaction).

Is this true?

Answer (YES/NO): NO